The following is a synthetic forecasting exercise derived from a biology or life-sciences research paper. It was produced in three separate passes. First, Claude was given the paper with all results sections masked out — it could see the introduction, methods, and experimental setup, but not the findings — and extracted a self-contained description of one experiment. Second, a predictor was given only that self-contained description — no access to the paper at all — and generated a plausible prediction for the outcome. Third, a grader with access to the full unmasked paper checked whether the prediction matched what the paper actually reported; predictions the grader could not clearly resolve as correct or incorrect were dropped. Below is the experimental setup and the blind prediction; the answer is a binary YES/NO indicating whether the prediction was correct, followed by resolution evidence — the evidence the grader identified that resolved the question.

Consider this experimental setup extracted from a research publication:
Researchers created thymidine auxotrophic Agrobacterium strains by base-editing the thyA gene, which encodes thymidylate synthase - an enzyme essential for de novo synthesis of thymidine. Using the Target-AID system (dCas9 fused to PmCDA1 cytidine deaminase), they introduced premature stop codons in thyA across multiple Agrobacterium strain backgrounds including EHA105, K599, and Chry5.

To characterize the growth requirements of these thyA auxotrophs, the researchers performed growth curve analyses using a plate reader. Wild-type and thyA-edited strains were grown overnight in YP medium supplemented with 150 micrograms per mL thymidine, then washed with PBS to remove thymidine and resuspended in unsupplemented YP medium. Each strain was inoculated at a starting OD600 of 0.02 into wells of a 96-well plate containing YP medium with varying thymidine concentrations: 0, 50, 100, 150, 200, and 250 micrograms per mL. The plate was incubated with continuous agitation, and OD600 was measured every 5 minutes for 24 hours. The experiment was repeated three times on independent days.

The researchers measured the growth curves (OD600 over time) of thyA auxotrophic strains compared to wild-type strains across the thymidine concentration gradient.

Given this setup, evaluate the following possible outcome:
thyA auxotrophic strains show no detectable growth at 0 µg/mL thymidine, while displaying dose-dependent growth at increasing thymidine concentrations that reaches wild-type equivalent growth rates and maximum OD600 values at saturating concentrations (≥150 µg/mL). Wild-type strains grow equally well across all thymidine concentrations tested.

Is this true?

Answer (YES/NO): NO